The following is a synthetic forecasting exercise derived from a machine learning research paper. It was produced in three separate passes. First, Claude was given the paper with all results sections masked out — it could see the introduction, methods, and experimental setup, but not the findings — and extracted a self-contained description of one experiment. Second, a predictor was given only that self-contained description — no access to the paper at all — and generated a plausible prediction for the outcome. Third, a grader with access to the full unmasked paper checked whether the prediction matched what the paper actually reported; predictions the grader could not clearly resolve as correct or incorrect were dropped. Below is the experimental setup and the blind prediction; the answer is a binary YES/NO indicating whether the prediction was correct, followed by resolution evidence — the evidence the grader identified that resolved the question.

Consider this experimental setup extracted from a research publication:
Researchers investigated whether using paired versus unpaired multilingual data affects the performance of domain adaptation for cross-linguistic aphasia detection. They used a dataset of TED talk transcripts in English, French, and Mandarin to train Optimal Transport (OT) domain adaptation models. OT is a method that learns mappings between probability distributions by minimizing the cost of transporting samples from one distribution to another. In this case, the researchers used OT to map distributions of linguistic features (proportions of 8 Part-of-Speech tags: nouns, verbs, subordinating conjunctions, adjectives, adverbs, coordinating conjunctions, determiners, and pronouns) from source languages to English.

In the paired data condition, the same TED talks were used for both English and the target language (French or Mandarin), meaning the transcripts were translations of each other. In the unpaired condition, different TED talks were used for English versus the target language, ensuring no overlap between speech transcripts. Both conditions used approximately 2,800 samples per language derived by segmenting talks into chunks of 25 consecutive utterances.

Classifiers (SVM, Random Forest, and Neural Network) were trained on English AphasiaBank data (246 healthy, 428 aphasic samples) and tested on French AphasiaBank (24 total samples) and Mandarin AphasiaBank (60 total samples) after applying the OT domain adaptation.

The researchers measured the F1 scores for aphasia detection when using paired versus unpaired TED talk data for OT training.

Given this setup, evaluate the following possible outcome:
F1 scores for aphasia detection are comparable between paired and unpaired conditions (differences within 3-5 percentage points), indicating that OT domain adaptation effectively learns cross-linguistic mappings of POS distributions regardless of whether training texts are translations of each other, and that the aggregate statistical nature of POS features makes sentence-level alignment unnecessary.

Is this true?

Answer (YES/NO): YES